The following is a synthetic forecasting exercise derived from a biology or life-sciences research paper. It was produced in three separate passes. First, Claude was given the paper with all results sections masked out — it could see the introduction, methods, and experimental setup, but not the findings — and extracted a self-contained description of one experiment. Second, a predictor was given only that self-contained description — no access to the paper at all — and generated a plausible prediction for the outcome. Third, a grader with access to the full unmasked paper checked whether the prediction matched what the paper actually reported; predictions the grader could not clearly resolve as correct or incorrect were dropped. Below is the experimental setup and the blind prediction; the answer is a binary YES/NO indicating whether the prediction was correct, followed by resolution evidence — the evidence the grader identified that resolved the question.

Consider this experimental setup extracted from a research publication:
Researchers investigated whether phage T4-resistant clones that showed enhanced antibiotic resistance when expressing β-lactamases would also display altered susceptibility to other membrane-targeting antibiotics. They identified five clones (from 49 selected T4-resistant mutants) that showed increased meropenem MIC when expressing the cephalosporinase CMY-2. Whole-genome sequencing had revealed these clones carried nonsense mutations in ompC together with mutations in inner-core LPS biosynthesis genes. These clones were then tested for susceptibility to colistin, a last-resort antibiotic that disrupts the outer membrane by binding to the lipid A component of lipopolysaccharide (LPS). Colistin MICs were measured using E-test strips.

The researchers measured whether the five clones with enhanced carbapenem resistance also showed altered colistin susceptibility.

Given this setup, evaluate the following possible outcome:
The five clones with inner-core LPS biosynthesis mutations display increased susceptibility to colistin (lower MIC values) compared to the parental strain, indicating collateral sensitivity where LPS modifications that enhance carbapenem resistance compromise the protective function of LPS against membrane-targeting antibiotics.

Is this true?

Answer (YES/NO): YES